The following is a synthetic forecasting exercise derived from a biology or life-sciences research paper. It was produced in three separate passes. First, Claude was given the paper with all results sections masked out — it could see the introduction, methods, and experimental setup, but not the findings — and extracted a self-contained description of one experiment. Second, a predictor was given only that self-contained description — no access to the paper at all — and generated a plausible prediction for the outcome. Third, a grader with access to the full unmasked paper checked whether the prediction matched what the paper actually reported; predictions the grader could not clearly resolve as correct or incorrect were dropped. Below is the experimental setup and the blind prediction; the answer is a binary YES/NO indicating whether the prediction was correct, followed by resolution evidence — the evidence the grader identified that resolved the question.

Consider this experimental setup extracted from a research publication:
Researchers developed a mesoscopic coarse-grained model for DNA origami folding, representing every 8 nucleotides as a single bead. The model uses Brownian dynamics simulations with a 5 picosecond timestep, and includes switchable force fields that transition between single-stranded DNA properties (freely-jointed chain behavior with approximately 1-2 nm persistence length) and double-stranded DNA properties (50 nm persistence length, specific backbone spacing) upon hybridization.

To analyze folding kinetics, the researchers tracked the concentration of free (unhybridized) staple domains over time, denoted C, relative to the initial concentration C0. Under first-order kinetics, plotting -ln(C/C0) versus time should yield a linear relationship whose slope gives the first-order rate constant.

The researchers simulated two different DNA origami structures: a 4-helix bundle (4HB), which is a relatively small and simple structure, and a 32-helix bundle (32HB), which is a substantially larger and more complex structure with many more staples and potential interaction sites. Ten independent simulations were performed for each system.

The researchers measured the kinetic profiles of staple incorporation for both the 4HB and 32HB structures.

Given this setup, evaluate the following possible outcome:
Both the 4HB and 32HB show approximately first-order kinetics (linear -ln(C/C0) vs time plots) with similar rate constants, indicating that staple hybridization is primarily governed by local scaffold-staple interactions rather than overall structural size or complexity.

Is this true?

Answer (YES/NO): NO